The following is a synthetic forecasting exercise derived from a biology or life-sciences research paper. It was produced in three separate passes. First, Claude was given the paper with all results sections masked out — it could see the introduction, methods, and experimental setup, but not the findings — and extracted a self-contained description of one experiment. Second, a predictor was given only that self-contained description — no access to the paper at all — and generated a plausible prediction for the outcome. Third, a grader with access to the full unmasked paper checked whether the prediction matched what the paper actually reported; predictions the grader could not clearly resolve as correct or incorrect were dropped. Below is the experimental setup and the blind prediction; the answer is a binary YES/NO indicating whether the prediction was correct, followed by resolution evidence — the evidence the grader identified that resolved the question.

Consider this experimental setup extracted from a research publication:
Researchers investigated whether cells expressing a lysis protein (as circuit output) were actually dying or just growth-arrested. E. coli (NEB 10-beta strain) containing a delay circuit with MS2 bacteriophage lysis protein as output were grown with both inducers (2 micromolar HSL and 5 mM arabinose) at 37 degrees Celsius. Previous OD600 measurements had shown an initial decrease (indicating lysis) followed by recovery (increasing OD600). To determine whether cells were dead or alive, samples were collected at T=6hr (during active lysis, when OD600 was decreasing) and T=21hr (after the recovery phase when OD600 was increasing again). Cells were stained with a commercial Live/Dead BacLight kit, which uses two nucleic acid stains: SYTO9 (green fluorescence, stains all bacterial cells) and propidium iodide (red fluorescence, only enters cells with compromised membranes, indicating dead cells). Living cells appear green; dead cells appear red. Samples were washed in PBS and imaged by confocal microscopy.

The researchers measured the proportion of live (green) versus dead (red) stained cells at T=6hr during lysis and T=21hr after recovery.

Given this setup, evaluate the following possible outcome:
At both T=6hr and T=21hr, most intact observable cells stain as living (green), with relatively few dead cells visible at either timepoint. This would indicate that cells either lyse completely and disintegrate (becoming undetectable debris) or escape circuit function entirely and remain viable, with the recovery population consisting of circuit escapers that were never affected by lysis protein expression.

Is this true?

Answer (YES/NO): NO